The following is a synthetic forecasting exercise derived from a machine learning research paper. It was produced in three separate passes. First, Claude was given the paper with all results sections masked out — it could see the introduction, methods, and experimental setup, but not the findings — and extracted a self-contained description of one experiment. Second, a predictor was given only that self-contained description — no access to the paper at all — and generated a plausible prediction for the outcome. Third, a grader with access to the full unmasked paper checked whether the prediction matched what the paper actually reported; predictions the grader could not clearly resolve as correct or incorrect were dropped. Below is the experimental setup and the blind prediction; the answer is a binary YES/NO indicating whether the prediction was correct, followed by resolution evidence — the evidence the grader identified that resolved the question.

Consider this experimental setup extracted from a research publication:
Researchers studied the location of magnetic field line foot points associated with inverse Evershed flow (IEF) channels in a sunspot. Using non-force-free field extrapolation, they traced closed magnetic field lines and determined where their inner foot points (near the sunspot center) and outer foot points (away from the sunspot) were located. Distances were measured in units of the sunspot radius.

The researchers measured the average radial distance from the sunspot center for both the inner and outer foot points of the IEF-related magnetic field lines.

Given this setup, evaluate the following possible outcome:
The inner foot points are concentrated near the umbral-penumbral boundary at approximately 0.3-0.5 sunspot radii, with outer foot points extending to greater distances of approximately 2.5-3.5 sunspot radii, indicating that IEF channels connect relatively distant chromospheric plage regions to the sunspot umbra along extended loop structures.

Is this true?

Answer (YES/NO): NO